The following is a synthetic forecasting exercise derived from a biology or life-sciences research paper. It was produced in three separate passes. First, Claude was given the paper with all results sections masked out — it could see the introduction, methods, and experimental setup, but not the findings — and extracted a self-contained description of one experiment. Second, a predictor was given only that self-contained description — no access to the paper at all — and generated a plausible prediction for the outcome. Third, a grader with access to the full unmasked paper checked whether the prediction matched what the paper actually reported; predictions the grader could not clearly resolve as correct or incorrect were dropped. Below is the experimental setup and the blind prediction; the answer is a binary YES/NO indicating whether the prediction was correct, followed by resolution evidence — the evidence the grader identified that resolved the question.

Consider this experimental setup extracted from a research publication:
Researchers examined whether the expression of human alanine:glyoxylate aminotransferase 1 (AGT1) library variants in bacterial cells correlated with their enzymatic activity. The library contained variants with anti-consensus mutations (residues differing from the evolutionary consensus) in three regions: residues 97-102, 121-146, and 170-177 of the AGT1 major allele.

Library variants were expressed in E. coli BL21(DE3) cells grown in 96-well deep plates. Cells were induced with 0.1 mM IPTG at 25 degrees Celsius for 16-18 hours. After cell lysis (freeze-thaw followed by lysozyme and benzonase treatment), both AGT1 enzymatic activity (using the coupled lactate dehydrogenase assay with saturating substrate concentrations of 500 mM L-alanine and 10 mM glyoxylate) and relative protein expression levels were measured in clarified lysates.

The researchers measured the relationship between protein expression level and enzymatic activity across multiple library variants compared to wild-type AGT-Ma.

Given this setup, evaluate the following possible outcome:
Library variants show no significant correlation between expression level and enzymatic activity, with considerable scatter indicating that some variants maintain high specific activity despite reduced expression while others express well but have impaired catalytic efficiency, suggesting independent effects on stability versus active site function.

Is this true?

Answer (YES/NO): NO